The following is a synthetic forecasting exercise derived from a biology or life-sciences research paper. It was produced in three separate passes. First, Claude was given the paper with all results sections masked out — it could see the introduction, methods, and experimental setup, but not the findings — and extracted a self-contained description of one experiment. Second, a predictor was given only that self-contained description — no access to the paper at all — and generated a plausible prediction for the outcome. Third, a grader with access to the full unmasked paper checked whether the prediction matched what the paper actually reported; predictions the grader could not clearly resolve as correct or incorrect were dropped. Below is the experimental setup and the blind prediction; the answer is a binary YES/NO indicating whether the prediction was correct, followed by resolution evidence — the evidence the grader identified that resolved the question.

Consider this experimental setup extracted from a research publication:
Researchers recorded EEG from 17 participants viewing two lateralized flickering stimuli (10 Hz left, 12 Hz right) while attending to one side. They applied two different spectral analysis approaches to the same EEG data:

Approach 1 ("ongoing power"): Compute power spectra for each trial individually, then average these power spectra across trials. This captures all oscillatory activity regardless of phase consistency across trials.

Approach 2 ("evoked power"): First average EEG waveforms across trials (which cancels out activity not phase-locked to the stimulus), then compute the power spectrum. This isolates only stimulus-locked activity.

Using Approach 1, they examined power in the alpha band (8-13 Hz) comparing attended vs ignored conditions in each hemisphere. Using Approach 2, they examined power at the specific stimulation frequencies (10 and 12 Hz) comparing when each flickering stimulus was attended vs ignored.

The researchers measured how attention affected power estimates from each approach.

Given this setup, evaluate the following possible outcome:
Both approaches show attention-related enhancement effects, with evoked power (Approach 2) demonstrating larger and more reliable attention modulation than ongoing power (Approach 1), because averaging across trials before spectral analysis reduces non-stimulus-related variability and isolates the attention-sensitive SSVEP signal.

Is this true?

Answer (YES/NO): NO